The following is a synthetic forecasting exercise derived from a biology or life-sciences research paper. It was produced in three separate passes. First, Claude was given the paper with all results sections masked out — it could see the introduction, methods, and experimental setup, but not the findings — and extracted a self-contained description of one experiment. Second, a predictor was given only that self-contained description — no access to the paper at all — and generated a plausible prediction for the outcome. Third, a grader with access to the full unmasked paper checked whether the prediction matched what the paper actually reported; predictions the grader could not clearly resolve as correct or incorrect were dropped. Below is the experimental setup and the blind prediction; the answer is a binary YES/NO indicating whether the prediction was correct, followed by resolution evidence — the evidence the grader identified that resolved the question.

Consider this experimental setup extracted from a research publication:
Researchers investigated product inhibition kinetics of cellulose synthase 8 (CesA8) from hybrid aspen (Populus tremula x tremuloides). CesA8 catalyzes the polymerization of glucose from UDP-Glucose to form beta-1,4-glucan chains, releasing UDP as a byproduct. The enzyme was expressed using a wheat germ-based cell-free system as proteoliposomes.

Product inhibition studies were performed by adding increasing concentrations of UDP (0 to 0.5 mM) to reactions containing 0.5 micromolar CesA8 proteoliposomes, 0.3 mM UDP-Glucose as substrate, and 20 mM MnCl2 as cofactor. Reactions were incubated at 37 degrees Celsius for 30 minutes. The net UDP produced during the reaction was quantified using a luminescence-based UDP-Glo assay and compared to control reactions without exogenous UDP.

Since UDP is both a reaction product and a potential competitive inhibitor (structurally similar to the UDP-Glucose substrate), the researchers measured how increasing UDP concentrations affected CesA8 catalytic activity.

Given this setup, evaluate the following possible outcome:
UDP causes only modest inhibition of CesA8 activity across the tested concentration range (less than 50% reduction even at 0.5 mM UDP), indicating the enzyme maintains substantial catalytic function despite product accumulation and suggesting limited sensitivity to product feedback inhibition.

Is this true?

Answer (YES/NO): NO